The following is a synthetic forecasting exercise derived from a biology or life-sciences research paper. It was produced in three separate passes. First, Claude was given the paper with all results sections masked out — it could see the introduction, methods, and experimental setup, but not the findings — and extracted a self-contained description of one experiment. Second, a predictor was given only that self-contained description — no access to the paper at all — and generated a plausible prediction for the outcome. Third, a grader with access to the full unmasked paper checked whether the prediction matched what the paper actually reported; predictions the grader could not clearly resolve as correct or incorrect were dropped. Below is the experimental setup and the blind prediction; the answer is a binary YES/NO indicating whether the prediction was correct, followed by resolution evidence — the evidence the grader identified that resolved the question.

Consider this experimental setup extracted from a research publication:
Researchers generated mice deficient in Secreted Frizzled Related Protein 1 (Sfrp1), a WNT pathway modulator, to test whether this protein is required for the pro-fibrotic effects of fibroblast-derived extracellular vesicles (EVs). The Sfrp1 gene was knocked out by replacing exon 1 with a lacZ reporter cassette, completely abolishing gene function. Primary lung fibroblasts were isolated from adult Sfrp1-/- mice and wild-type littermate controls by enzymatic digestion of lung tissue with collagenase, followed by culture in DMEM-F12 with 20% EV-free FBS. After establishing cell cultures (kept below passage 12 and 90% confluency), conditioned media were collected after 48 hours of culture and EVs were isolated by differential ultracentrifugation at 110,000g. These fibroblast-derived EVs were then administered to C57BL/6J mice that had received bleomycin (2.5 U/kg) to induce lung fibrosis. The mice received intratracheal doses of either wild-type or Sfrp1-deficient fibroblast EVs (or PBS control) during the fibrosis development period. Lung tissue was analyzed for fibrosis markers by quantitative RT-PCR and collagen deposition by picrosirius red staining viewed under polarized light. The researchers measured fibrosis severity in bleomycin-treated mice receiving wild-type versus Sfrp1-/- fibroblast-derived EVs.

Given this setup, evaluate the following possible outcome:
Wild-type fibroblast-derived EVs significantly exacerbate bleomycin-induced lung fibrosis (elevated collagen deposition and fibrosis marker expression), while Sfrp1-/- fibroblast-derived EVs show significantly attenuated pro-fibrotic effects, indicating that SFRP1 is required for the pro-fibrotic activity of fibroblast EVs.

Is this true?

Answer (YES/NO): YES